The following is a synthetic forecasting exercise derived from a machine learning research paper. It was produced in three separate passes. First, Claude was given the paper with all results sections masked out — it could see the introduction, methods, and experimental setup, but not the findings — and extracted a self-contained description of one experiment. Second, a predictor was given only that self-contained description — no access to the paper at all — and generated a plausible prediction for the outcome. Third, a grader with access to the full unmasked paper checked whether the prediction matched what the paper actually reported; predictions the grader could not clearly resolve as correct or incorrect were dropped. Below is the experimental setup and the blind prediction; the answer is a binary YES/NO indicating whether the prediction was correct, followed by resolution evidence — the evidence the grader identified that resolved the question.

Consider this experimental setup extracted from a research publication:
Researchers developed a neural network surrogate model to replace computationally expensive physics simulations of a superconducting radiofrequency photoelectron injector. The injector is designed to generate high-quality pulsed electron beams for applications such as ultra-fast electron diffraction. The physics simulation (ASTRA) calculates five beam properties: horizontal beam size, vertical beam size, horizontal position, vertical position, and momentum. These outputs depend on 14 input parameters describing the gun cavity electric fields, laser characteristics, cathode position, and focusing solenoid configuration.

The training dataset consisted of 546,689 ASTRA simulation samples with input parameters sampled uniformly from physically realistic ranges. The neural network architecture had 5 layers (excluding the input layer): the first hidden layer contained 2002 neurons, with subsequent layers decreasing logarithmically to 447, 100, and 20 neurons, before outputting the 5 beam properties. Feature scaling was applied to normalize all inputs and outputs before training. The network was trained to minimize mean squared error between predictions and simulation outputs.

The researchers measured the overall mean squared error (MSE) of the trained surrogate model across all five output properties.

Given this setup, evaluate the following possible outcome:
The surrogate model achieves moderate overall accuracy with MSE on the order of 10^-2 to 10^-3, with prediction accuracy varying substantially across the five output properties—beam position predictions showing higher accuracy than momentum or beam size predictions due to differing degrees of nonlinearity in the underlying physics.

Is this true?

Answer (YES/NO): NO